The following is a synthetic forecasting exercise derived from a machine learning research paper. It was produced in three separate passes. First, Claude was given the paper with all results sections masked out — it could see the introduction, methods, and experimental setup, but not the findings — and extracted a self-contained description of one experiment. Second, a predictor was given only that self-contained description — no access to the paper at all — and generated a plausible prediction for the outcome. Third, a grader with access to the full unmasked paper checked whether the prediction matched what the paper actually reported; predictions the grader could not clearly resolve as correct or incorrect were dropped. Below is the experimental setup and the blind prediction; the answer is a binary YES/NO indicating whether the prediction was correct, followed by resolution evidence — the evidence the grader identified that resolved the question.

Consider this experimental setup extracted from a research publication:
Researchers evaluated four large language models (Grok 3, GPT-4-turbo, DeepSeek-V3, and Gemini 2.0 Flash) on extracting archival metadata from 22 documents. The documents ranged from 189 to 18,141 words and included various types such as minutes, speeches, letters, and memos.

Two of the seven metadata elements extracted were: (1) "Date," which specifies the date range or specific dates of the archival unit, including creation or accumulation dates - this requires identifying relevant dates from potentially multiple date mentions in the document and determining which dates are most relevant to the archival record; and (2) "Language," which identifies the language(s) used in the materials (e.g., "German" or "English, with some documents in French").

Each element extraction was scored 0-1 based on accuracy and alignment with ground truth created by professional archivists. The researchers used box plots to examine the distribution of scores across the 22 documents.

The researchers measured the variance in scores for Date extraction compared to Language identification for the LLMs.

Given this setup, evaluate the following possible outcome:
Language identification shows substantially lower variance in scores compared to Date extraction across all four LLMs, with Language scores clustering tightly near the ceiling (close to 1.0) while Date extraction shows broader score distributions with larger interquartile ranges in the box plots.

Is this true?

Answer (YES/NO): YES